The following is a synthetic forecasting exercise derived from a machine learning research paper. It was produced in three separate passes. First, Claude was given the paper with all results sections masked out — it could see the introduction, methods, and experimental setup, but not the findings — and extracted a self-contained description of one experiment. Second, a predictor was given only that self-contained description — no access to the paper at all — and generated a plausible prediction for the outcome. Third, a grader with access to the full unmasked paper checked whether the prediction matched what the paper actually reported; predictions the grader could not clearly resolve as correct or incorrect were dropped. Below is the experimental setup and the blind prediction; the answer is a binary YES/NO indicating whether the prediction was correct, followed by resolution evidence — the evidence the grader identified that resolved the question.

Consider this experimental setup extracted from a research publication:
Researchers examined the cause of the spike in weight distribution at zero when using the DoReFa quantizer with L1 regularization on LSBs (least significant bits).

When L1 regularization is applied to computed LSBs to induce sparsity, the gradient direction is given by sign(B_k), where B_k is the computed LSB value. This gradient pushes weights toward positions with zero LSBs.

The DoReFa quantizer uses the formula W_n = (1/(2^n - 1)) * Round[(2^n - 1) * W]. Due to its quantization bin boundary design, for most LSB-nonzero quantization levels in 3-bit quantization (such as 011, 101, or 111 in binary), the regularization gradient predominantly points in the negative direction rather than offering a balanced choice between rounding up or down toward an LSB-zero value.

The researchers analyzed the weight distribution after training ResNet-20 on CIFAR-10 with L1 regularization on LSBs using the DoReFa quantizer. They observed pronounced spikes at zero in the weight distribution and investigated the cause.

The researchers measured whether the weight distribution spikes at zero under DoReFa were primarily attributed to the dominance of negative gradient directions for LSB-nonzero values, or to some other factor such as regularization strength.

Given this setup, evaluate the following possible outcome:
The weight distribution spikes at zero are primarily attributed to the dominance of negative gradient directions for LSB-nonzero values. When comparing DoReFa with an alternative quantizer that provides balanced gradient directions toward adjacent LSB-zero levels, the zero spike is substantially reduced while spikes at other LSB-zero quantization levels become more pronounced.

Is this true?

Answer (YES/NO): YES